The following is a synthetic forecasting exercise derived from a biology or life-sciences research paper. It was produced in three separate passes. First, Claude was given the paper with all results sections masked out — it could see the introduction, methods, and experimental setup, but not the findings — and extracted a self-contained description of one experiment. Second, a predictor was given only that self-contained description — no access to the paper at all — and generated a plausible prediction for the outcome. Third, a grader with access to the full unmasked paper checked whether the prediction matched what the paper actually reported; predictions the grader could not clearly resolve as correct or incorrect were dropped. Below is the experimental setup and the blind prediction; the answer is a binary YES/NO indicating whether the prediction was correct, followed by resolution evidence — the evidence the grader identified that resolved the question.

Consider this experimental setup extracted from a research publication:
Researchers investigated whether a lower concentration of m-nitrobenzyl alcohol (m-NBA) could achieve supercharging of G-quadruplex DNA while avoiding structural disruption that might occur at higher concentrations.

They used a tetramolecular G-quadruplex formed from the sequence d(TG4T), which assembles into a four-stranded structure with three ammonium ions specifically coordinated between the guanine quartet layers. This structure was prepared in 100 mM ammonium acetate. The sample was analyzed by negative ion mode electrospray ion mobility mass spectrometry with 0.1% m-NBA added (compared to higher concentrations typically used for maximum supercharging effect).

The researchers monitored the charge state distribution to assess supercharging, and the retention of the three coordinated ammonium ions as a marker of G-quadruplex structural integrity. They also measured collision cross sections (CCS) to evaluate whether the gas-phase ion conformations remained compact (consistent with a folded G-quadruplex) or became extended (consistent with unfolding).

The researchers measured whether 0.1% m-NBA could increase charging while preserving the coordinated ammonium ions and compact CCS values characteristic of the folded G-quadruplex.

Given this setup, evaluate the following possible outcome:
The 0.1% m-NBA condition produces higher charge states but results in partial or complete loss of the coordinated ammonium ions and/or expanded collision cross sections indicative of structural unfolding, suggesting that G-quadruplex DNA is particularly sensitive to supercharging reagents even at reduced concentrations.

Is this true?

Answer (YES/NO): NO